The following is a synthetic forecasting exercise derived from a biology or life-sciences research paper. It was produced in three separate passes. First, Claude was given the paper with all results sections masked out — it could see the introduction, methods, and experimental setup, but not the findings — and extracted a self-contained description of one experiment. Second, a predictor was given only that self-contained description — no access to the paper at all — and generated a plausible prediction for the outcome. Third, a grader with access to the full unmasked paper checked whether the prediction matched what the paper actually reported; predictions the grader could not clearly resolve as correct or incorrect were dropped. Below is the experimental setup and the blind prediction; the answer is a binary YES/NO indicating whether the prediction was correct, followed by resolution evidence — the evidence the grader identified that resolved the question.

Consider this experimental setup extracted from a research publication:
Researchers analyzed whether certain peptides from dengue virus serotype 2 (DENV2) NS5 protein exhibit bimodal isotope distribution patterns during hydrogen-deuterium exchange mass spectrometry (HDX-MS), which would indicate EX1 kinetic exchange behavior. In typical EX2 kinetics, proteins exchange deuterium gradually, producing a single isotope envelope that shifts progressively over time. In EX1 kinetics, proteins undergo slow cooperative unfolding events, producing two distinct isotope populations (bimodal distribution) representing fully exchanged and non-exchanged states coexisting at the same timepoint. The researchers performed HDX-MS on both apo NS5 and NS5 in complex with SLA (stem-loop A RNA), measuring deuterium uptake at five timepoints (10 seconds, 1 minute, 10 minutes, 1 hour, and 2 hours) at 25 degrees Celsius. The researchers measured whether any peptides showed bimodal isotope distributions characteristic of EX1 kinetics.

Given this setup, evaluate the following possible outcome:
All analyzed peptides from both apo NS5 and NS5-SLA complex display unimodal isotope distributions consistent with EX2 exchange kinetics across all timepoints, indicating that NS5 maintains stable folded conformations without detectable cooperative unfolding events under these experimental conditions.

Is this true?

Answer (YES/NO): NO